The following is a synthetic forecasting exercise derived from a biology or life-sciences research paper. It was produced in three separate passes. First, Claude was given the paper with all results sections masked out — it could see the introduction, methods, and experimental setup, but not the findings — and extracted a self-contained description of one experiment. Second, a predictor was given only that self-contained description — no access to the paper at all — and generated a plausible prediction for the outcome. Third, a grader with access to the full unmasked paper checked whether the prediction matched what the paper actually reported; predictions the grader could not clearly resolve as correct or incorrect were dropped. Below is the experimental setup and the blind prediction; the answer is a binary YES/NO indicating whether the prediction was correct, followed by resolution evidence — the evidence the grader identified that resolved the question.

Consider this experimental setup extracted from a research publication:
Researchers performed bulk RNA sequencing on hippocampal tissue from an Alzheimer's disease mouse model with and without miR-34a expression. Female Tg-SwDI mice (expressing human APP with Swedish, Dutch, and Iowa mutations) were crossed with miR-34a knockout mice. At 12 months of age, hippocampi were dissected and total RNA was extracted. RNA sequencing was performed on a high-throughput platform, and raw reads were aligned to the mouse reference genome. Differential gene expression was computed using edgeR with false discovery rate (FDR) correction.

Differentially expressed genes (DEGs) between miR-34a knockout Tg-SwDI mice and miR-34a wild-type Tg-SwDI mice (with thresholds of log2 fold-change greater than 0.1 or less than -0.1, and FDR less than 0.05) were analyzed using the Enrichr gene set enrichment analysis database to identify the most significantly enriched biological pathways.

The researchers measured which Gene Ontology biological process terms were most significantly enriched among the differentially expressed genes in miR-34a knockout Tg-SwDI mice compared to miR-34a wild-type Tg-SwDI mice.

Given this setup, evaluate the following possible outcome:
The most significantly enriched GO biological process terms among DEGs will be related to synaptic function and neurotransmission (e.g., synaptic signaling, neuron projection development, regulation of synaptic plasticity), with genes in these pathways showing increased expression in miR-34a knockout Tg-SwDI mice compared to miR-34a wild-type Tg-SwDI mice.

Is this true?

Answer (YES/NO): NO